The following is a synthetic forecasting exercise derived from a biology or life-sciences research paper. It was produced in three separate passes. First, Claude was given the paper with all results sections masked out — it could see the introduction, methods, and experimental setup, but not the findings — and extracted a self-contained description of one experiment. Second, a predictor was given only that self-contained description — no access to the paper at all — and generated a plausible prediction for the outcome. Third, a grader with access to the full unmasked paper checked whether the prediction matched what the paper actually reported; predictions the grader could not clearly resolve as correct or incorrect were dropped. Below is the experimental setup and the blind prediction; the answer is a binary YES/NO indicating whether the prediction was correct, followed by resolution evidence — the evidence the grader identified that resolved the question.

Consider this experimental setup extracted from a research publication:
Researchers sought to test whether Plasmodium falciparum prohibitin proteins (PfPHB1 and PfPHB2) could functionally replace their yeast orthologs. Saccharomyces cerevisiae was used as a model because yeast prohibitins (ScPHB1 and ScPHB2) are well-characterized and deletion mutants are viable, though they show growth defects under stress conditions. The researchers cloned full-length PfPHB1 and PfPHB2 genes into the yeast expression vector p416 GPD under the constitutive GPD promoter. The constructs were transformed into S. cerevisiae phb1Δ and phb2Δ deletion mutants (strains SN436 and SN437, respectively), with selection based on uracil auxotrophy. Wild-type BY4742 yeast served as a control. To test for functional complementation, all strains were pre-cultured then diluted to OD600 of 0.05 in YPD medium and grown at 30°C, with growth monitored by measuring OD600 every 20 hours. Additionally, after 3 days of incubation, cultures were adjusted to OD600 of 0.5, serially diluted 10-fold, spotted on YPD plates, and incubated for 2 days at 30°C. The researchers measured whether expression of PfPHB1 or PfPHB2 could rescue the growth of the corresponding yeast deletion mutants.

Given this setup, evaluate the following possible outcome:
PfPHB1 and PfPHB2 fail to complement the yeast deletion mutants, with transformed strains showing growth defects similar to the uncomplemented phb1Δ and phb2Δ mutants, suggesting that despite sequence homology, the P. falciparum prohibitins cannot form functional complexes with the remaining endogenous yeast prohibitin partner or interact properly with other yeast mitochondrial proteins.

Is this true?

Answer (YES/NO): NO